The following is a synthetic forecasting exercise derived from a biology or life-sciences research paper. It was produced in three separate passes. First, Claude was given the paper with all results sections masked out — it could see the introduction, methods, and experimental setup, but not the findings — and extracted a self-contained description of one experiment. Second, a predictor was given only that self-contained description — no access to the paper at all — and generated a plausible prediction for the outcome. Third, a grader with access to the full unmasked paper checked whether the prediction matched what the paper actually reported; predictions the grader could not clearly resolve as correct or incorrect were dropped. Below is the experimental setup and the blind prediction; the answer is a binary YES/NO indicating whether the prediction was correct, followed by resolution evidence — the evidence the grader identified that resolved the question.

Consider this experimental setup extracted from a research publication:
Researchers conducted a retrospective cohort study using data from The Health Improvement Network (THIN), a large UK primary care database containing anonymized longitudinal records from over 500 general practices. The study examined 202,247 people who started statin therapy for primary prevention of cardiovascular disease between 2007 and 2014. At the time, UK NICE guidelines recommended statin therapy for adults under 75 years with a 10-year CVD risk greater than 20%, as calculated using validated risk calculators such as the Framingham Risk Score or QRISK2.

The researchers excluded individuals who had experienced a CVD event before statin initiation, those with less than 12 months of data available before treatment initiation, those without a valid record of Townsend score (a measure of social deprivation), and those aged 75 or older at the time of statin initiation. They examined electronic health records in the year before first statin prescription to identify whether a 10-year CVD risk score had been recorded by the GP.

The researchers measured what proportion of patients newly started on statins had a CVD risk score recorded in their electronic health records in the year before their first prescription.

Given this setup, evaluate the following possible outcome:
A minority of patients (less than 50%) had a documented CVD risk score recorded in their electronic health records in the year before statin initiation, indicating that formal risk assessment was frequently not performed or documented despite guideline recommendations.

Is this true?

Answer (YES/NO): YES